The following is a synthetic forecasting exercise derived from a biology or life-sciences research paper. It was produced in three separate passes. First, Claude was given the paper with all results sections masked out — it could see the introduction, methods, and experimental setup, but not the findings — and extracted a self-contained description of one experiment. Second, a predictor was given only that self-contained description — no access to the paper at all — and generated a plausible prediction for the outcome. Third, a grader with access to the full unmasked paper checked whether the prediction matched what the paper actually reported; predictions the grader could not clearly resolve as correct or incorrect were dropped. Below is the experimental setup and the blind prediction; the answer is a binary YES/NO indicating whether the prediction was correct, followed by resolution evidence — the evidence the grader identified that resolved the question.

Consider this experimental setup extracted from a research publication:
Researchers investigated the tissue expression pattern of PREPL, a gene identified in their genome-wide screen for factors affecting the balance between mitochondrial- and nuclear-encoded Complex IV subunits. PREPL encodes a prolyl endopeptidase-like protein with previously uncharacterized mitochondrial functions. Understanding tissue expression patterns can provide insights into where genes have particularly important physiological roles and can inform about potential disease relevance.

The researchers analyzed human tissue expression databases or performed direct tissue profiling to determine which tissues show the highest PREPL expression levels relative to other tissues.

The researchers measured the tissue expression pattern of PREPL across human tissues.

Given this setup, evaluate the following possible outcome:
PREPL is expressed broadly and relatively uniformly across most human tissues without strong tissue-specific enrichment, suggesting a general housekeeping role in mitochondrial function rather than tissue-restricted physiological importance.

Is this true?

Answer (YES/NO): NO